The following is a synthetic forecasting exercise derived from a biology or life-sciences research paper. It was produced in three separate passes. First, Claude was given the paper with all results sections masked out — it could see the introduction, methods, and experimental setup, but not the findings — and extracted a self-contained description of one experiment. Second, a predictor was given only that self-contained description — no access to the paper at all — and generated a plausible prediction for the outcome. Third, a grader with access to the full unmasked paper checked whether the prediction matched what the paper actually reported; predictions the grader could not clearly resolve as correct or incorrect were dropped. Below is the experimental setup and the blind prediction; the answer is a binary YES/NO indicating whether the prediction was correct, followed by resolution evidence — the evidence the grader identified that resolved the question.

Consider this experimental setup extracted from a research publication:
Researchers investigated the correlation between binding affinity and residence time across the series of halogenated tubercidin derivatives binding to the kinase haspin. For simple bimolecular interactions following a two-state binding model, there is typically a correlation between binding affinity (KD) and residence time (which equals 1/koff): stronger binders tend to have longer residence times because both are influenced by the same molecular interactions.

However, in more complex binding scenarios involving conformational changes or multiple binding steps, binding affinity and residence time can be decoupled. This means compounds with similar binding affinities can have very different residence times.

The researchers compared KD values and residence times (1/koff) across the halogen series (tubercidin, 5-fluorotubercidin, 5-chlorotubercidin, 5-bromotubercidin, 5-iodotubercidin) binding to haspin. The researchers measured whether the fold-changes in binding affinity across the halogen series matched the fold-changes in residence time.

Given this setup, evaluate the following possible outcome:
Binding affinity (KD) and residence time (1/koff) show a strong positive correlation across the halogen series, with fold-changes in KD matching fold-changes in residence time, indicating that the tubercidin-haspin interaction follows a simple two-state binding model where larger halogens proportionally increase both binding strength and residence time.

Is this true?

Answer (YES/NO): NO